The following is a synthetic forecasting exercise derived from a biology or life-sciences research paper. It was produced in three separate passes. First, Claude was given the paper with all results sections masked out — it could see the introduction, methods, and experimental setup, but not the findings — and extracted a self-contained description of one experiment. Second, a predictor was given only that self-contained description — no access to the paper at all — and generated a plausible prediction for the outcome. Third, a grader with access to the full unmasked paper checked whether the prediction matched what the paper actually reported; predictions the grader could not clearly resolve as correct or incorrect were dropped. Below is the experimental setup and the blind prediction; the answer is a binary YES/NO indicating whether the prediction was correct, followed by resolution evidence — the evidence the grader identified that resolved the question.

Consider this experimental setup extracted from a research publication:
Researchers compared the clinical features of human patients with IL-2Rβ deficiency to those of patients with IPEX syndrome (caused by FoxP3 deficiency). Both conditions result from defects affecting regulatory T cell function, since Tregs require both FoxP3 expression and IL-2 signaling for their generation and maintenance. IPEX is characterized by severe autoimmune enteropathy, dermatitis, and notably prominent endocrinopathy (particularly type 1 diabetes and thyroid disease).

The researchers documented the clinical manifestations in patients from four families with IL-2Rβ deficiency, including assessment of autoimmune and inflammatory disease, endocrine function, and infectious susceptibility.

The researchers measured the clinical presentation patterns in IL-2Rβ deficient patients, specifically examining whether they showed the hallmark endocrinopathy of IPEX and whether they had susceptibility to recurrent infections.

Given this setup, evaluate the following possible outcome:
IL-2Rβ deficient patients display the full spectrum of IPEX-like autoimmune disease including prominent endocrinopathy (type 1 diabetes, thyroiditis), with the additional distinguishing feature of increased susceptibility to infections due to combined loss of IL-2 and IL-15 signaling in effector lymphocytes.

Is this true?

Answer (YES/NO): NO